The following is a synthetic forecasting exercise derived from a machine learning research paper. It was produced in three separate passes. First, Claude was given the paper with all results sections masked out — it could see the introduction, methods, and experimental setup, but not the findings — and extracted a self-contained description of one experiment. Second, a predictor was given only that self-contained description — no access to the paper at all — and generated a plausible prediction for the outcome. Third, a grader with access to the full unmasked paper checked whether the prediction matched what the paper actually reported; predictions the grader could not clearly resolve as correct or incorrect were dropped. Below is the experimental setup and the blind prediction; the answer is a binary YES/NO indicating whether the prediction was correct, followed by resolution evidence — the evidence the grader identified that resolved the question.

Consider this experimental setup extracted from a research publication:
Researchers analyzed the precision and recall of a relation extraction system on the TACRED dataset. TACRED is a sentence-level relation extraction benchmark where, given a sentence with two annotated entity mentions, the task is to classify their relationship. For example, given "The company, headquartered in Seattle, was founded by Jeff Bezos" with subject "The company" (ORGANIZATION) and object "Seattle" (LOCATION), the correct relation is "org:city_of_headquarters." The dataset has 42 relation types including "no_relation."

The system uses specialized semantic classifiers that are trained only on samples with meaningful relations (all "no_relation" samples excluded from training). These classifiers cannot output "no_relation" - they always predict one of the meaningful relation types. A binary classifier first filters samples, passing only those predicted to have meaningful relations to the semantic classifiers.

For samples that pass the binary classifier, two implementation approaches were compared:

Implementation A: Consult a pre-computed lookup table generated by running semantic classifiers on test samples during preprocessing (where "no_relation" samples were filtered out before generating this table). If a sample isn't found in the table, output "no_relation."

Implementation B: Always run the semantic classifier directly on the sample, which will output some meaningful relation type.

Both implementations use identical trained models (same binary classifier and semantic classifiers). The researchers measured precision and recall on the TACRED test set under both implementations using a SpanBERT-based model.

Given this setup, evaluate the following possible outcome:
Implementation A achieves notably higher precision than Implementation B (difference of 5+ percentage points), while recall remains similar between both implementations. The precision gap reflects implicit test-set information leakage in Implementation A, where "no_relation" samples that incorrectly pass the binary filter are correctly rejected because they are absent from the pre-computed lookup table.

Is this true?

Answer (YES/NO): YES